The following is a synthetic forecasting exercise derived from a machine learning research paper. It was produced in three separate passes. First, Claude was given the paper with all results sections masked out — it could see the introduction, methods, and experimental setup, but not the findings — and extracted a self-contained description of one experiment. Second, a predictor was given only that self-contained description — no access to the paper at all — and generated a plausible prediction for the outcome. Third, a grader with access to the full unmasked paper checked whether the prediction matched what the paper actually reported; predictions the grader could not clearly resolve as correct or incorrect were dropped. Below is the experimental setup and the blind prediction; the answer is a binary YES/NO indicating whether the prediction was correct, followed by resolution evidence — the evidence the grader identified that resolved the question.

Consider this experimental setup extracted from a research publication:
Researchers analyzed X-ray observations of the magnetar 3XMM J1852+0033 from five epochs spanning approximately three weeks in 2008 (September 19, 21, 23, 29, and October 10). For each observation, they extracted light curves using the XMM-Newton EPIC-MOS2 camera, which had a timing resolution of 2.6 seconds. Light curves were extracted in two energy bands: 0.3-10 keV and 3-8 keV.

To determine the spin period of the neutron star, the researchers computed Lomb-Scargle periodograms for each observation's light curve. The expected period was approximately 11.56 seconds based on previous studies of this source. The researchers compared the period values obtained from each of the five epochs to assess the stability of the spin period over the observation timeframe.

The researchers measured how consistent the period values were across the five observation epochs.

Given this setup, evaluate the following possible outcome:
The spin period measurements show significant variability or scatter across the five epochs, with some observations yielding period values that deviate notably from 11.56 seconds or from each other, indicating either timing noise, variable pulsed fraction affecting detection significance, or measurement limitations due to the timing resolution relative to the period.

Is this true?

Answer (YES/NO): NO